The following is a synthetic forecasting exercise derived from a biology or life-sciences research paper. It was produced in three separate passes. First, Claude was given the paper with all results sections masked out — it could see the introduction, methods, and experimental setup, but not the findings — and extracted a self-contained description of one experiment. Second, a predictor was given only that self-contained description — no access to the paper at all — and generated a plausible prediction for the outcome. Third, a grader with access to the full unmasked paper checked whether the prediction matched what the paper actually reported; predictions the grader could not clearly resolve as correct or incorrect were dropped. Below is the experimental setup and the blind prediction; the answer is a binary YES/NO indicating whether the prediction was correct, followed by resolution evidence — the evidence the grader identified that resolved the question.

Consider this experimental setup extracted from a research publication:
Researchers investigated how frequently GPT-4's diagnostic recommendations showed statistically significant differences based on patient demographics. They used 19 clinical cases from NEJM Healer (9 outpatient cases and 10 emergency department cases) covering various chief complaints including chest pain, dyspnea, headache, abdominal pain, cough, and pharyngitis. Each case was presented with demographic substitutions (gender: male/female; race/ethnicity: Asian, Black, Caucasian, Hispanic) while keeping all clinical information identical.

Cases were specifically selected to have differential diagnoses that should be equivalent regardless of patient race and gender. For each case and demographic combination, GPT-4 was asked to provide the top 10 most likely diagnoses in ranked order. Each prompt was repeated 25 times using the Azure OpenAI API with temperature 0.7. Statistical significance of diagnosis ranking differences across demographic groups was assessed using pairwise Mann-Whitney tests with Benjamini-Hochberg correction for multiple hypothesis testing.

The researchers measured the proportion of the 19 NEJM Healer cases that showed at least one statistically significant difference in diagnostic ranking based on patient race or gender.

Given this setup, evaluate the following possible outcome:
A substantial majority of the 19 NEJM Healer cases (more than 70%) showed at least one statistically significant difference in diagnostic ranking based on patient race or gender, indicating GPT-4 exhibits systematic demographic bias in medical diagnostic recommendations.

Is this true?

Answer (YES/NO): NO